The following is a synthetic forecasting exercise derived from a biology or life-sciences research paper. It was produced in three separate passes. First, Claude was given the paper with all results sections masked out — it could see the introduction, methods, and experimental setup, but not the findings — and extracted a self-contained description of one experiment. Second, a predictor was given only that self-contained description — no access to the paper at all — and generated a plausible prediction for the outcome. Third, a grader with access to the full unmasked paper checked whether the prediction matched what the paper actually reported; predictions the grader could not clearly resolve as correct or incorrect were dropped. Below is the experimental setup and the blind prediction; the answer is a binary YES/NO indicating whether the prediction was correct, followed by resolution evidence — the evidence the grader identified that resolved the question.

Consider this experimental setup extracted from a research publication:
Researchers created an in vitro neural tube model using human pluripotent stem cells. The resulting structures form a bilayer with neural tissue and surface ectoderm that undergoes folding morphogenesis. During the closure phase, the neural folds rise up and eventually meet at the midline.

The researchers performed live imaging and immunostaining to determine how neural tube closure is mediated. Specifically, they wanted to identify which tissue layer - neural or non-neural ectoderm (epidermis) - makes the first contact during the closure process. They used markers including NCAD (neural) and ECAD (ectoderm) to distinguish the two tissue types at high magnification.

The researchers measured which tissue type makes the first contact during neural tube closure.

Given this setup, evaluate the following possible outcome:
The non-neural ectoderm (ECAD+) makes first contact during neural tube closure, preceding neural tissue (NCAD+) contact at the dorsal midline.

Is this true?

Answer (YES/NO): YES